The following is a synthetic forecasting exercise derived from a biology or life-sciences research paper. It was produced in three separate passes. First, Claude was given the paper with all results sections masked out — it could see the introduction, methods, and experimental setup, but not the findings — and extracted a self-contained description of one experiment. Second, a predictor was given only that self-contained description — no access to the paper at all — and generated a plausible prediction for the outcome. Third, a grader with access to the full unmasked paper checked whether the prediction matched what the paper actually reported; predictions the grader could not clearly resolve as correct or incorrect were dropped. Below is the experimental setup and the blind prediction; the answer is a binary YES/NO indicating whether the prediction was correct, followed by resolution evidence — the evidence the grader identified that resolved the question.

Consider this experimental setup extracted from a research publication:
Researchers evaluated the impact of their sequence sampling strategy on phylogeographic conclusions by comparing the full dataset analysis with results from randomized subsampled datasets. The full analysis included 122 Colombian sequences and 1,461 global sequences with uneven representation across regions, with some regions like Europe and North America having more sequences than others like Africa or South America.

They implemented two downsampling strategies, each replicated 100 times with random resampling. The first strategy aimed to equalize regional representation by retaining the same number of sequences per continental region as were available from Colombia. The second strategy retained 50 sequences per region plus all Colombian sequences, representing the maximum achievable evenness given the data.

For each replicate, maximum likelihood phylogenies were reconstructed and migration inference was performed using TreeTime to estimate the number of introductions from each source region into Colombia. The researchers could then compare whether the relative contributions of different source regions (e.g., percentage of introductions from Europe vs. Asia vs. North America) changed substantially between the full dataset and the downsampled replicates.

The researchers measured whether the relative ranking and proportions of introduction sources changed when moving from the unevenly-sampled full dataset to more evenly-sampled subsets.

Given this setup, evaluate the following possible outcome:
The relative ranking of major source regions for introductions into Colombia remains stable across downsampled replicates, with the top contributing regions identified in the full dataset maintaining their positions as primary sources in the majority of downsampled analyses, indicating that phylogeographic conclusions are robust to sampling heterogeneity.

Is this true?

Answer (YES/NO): YES